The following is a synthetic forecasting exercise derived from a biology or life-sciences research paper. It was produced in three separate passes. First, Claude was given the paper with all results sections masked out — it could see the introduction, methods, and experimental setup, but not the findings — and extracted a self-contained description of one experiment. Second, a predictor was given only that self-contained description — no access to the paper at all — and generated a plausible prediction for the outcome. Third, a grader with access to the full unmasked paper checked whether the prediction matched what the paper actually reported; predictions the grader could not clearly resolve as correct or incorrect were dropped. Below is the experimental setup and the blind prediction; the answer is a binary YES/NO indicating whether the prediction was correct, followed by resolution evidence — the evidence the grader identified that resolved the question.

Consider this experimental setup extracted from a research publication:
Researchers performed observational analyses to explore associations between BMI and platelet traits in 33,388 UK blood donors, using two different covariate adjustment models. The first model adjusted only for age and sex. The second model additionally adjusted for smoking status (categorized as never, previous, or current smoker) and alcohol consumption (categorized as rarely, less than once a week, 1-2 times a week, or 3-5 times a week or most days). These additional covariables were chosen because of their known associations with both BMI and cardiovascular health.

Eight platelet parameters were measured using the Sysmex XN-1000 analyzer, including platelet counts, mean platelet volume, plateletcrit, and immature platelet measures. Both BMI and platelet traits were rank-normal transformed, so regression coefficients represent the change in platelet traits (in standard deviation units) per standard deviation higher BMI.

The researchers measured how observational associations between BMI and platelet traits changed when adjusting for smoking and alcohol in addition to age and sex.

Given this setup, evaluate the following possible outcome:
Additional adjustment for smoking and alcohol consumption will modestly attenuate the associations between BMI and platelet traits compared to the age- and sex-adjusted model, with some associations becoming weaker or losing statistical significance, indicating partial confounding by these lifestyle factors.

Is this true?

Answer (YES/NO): NO